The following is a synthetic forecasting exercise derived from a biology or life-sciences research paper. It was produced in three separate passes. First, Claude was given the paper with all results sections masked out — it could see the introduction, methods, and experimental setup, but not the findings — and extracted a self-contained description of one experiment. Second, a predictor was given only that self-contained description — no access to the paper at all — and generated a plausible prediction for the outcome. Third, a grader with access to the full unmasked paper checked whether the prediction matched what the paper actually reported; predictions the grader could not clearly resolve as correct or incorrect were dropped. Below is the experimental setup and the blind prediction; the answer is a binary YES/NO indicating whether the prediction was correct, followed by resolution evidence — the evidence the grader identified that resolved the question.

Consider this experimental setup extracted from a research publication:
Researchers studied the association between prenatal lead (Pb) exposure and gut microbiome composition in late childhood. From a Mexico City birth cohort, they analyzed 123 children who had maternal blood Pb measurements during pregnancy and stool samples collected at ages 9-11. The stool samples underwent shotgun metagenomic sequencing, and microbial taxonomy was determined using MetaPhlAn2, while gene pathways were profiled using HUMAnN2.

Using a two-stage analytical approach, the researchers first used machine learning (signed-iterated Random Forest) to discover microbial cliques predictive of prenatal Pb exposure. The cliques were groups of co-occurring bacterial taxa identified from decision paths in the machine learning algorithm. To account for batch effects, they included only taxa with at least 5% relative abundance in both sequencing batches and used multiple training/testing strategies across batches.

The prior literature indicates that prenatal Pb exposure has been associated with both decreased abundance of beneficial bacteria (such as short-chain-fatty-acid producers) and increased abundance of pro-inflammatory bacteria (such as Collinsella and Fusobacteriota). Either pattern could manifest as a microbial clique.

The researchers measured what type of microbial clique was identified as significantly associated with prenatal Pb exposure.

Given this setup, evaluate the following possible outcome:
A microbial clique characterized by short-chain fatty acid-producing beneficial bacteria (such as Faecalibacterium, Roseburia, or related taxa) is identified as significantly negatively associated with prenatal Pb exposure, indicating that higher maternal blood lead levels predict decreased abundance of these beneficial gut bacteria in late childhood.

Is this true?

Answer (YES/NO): NO